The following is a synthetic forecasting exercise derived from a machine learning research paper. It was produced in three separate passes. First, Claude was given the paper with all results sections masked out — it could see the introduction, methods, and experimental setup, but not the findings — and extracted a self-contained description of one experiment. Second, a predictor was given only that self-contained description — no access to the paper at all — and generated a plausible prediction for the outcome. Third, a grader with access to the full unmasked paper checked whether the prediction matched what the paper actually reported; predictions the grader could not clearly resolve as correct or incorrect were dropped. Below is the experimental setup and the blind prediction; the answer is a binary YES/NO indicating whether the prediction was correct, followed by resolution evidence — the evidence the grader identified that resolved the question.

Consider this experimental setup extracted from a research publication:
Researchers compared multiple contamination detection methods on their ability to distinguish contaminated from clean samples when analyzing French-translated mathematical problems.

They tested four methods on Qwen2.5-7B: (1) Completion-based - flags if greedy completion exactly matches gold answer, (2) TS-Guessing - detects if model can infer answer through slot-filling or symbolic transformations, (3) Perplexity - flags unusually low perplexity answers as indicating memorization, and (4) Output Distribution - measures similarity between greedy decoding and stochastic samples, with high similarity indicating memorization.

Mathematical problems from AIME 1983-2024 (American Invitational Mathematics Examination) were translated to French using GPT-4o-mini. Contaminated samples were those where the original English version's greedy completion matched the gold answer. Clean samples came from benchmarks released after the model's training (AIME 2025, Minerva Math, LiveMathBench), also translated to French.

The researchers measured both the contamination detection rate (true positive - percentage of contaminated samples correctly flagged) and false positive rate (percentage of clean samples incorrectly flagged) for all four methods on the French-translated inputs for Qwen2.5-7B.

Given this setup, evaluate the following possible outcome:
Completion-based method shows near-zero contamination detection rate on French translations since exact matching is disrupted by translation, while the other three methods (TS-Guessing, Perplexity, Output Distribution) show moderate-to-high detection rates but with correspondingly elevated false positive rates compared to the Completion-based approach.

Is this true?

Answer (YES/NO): NO